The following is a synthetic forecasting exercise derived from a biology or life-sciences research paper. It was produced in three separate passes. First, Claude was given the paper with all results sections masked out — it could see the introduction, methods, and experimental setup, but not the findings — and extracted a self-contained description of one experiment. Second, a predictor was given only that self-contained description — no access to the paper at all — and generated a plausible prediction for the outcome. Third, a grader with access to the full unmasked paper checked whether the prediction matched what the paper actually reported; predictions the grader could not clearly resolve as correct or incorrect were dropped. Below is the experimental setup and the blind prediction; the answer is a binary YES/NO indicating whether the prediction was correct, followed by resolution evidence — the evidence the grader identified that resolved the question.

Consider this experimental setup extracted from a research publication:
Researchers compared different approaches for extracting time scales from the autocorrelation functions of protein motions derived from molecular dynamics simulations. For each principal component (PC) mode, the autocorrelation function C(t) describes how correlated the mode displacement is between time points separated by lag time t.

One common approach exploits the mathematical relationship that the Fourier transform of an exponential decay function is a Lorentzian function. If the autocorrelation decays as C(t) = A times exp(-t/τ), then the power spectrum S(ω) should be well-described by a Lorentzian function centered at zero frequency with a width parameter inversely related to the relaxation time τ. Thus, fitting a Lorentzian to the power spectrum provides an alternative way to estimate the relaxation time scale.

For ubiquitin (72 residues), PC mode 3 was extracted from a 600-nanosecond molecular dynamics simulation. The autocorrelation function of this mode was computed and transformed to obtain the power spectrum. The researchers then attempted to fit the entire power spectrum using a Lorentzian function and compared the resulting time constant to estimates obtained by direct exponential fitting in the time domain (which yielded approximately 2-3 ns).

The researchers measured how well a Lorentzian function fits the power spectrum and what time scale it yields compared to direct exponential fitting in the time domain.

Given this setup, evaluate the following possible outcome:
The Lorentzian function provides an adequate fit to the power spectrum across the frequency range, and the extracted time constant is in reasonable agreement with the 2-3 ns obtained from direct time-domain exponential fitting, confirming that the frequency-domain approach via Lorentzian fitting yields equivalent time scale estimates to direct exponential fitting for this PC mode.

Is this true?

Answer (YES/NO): NO